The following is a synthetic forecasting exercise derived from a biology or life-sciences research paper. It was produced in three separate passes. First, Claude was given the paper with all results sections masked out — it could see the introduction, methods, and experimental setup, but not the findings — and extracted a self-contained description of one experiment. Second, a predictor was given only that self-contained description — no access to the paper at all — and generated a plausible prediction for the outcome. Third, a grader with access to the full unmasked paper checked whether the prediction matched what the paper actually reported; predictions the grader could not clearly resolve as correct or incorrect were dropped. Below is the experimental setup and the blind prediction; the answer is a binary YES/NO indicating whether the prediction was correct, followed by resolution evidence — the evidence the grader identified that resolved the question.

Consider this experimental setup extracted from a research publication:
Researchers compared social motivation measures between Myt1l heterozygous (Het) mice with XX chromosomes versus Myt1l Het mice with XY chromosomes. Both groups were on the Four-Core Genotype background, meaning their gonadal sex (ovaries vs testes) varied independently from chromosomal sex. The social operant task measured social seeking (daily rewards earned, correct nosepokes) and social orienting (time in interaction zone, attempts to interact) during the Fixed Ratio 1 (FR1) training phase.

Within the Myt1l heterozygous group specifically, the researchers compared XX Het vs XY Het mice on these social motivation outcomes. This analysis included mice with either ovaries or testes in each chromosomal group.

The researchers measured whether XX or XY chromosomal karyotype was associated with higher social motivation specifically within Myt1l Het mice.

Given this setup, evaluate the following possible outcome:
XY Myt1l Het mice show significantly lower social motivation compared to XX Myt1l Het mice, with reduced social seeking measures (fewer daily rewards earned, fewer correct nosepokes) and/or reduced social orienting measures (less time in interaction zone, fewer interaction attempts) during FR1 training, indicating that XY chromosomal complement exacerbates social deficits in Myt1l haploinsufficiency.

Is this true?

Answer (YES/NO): NO